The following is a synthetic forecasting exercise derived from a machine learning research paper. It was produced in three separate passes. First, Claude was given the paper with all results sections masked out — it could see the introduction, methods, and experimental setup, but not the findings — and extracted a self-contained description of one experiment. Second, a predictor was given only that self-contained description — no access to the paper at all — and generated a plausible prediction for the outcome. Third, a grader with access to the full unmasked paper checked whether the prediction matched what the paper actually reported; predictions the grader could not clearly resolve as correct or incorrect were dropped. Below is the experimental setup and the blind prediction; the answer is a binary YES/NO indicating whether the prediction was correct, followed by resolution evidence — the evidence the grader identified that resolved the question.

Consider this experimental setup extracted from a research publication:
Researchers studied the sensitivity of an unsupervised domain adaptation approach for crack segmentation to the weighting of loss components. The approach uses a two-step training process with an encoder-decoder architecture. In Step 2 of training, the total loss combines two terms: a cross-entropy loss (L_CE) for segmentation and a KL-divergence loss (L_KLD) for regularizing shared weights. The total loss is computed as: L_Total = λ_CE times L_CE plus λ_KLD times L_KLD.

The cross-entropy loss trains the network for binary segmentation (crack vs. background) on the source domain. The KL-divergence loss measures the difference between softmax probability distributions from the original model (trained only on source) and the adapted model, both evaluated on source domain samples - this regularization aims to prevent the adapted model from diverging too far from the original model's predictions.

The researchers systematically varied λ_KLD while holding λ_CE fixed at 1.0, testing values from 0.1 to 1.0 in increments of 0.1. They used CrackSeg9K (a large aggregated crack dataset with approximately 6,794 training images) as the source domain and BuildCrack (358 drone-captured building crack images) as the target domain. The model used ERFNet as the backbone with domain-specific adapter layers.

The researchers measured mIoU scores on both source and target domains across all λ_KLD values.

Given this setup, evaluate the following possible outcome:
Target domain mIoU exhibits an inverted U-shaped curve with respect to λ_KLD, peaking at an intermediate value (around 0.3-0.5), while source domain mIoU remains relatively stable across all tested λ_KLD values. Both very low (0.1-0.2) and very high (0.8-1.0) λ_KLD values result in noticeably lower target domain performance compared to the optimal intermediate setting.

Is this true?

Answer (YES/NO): NO